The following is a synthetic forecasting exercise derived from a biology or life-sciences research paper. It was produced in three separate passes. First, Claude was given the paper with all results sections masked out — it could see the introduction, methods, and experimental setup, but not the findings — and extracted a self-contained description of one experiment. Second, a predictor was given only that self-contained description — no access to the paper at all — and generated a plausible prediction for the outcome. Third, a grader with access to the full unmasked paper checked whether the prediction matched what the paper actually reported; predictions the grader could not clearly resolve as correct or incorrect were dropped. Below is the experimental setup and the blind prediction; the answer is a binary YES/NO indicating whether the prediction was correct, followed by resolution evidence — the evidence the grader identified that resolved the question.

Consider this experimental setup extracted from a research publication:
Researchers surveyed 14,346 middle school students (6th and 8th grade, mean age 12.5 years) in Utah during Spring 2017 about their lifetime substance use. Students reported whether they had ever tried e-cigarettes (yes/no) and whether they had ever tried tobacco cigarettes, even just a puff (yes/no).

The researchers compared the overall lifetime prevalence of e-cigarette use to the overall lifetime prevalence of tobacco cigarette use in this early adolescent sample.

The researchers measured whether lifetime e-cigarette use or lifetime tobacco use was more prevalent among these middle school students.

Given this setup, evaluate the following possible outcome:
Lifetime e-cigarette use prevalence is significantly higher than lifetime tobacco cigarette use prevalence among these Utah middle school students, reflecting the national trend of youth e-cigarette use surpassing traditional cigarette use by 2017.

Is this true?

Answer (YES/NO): YES